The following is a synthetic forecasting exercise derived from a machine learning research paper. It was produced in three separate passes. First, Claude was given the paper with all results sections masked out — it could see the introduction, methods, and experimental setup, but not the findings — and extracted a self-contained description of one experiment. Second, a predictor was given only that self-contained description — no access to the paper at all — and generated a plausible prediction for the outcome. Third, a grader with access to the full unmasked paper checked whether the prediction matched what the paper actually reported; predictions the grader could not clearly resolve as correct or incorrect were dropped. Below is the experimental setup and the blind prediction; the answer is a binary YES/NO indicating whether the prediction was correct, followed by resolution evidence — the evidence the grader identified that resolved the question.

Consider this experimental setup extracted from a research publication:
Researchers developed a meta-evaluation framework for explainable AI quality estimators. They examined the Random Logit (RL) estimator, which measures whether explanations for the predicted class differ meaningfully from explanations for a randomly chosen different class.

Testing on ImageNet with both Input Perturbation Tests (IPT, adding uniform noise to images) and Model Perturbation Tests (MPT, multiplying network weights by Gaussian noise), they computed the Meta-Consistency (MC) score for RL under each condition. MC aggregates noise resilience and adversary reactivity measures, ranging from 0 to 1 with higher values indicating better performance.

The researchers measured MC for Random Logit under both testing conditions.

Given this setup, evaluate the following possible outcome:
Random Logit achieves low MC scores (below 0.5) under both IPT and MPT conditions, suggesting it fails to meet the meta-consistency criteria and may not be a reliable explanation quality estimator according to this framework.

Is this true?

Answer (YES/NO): NO